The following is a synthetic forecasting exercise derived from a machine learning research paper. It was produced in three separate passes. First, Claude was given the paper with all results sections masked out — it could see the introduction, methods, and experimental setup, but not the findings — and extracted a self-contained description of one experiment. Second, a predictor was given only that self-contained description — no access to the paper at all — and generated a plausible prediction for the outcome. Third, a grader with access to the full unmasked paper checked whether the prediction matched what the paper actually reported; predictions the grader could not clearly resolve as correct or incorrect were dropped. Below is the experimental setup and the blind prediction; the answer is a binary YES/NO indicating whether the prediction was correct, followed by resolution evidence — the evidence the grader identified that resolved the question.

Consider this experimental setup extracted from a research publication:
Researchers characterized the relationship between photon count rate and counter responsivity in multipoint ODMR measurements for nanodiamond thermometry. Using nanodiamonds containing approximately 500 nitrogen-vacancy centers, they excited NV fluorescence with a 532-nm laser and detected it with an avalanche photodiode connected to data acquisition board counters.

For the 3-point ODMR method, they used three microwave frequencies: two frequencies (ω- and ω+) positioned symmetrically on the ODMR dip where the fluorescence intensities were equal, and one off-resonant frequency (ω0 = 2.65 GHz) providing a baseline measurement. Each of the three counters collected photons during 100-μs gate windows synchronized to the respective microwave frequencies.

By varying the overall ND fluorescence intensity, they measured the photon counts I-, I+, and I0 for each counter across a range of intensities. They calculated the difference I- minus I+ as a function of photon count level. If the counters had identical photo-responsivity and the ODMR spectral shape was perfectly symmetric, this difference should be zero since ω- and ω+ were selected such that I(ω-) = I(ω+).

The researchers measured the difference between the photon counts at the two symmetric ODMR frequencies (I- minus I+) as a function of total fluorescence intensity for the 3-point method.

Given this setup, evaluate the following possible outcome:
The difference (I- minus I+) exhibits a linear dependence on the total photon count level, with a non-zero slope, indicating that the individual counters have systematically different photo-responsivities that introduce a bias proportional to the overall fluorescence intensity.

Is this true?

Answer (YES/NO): NO